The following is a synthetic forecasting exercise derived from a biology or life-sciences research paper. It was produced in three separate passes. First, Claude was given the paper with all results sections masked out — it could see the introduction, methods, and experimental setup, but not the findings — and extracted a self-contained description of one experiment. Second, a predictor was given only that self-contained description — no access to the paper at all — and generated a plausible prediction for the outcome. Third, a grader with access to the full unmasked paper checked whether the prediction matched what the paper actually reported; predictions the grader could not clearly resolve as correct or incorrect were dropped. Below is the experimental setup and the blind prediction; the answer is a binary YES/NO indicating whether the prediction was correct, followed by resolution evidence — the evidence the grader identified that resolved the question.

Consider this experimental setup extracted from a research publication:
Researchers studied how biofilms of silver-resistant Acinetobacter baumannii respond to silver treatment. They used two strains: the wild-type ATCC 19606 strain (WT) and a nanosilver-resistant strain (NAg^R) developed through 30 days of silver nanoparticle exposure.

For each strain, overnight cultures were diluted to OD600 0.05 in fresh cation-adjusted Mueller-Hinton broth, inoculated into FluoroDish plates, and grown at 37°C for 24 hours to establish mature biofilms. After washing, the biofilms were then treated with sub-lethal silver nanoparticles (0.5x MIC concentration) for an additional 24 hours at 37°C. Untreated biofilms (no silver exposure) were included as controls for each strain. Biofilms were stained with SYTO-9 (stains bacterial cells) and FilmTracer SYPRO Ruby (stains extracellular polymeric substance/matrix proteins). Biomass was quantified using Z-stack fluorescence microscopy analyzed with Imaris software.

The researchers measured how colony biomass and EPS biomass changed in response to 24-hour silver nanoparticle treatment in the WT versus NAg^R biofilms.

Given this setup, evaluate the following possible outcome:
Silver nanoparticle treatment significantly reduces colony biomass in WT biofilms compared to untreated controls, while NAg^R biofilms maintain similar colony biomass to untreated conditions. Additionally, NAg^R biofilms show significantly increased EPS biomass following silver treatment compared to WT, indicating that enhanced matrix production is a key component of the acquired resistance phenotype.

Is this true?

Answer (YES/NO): NO